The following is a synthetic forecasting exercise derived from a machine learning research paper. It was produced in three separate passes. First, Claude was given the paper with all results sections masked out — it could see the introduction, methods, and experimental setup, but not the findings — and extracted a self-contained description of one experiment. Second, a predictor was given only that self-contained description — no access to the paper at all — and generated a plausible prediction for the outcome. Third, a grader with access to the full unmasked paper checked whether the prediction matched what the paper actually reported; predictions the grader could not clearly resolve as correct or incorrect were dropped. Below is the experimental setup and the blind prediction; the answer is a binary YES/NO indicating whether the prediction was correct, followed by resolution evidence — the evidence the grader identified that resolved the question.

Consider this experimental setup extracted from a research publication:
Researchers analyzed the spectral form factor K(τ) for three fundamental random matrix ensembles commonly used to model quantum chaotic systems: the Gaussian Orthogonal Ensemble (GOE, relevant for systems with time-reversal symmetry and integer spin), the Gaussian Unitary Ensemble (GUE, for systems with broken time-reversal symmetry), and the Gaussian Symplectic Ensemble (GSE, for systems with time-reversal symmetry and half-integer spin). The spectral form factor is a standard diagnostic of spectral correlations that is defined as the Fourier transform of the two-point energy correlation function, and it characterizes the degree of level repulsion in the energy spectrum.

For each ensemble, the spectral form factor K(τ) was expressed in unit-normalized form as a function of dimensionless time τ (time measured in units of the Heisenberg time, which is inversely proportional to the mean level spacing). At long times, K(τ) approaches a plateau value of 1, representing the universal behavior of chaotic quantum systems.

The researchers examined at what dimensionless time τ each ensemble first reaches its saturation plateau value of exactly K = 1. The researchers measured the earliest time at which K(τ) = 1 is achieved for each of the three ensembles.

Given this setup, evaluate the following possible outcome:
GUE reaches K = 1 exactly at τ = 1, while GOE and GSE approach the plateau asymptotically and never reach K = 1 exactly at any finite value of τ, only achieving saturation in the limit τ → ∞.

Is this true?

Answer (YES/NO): NO